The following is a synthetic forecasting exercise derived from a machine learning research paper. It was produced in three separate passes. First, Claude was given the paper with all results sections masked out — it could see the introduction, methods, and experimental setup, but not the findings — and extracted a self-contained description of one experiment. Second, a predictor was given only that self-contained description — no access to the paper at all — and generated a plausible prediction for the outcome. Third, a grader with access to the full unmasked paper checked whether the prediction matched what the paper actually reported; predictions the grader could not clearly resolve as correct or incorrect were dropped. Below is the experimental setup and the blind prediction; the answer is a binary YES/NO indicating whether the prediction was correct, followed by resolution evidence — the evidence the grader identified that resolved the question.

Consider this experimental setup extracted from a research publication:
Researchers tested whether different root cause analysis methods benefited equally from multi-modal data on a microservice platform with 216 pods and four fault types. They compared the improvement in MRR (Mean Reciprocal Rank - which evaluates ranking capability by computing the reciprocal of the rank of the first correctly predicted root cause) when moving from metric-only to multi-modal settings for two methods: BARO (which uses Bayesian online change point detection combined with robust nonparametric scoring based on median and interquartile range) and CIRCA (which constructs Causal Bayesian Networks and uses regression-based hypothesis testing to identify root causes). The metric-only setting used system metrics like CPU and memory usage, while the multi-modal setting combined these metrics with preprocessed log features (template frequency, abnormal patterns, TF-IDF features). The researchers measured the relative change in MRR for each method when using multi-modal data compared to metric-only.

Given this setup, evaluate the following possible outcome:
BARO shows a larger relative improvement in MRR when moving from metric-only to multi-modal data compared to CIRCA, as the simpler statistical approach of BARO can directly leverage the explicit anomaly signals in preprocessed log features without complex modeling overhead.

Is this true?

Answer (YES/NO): YES